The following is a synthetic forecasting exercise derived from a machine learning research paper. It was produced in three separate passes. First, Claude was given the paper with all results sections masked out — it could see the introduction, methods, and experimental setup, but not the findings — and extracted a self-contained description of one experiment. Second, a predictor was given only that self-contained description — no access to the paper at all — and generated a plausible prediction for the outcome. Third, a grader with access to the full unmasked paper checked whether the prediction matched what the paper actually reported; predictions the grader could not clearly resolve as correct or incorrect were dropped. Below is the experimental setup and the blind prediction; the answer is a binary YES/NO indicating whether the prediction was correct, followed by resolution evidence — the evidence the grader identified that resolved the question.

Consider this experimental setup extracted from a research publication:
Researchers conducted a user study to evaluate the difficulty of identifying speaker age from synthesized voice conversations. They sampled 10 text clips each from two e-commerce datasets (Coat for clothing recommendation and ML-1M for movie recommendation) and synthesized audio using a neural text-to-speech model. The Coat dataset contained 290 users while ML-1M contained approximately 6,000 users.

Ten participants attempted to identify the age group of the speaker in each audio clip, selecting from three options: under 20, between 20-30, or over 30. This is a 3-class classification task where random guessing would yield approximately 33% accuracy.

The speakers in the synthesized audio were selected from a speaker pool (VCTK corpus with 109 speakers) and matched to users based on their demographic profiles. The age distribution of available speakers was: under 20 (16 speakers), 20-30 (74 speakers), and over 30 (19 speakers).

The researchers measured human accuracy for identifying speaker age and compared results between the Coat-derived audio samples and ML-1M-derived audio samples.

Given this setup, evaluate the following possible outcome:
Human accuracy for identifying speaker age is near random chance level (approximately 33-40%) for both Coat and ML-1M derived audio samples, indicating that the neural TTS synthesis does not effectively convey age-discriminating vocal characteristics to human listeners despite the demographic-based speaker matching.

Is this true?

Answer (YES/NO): NO